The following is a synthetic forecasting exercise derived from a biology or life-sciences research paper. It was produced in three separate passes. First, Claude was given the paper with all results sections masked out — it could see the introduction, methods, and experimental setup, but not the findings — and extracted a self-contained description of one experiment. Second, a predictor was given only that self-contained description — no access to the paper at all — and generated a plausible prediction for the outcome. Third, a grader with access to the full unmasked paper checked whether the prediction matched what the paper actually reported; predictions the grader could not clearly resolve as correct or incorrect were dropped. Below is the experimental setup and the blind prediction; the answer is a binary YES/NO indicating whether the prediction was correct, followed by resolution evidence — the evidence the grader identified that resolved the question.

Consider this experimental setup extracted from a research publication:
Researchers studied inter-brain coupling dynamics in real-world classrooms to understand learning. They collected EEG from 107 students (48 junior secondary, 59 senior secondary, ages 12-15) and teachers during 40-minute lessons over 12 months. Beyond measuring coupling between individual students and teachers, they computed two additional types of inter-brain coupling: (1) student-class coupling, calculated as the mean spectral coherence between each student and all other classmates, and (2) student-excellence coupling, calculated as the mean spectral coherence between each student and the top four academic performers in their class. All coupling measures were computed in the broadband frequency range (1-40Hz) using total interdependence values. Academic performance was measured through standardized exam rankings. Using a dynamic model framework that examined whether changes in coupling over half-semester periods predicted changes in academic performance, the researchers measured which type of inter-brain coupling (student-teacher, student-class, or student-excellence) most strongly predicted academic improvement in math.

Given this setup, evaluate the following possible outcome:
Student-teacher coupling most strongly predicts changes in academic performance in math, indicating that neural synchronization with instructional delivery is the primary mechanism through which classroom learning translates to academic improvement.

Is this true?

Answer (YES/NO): YES